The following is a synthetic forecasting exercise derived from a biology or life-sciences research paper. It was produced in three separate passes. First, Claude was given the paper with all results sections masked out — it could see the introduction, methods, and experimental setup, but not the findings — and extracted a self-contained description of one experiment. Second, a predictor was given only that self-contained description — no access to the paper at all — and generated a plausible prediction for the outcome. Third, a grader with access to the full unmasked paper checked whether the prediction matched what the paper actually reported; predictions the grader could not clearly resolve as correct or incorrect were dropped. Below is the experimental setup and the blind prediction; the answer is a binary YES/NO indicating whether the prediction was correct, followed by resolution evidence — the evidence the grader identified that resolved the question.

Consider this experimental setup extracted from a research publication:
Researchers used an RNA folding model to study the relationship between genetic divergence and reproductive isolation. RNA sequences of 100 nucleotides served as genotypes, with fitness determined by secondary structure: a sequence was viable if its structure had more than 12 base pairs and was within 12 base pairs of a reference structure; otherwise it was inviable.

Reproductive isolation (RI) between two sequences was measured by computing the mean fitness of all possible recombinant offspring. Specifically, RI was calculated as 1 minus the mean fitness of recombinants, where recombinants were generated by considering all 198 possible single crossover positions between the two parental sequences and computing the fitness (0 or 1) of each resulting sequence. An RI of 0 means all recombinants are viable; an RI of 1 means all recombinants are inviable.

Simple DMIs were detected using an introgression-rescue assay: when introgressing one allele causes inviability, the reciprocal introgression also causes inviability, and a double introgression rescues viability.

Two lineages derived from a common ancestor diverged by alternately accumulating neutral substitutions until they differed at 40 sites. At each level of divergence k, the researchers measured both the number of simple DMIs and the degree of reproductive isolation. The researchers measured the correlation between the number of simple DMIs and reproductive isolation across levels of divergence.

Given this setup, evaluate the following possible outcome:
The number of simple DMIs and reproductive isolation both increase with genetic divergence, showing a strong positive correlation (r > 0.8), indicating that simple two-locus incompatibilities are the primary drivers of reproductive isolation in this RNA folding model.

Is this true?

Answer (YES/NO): NO